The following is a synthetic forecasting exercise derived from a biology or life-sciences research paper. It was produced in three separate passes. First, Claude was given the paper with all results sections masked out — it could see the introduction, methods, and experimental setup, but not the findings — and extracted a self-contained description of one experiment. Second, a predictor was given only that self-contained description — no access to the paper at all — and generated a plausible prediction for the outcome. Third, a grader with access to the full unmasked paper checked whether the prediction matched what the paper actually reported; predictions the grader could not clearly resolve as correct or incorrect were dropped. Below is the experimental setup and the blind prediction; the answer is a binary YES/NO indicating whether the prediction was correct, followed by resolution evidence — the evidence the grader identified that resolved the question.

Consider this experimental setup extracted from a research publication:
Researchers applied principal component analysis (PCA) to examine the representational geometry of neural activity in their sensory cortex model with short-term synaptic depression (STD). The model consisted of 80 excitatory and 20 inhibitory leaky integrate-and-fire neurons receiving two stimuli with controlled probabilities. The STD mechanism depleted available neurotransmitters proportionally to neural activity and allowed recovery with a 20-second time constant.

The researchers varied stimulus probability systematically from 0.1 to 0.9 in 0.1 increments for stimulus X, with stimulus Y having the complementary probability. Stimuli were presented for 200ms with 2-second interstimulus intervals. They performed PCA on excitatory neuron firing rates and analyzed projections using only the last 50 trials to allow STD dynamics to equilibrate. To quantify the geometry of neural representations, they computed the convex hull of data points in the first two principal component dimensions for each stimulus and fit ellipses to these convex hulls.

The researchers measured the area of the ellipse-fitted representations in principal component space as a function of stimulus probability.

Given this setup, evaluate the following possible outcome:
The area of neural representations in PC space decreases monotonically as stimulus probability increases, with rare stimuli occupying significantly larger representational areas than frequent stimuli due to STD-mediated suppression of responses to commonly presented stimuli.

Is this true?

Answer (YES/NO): YES